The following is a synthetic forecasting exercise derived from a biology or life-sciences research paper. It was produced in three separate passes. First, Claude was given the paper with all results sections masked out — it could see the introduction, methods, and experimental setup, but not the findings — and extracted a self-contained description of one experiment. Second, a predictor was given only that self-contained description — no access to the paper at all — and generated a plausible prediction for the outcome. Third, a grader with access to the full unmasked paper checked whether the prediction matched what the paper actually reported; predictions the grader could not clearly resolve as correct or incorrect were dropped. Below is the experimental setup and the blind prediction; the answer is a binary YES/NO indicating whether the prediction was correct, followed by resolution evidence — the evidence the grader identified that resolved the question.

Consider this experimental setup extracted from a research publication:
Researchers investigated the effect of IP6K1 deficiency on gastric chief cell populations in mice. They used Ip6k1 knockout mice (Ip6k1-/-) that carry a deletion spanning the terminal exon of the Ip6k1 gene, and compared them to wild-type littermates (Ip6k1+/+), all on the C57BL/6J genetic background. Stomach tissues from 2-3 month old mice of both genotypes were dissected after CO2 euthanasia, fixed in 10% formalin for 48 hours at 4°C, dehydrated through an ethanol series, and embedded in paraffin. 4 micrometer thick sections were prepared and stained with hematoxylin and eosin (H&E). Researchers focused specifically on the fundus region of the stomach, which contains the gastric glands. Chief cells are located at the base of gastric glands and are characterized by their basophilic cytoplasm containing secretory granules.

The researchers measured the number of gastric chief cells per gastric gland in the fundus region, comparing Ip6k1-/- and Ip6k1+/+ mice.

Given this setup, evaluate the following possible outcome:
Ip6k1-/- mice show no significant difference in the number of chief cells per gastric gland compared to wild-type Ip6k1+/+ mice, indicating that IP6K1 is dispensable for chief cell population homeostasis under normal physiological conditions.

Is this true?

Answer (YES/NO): NO